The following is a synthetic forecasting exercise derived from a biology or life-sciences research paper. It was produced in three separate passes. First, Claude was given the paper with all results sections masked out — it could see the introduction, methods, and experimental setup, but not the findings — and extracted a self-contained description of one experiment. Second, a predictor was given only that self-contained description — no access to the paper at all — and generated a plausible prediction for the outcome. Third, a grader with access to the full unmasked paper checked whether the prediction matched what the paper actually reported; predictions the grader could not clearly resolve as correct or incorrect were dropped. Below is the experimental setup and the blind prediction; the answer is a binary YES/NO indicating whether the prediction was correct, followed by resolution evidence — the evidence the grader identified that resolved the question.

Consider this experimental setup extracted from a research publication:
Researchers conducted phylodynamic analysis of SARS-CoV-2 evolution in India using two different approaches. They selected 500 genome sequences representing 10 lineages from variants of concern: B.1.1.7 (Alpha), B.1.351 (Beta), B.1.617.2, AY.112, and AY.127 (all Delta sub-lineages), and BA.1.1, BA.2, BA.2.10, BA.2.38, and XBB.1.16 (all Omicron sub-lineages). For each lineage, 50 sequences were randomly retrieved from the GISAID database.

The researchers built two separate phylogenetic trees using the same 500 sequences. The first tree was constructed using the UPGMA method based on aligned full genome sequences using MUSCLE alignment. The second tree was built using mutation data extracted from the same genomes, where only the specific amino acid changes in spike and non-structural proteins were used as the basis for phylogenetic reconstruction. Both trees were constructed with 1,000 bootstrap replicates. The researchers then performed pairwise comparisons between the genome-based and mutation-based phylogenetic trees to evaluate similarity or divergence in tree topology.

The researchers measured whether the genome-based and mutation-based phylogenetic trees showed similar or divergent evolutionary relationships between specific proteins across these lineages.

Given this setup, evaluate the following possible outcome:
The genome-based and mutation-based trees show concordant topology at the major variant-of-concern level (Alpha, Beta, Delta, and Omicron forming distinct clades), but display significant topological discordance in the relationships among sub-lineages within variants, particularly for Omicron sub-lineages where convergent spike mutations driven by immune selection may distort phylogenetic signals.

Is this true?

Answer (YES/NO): NO